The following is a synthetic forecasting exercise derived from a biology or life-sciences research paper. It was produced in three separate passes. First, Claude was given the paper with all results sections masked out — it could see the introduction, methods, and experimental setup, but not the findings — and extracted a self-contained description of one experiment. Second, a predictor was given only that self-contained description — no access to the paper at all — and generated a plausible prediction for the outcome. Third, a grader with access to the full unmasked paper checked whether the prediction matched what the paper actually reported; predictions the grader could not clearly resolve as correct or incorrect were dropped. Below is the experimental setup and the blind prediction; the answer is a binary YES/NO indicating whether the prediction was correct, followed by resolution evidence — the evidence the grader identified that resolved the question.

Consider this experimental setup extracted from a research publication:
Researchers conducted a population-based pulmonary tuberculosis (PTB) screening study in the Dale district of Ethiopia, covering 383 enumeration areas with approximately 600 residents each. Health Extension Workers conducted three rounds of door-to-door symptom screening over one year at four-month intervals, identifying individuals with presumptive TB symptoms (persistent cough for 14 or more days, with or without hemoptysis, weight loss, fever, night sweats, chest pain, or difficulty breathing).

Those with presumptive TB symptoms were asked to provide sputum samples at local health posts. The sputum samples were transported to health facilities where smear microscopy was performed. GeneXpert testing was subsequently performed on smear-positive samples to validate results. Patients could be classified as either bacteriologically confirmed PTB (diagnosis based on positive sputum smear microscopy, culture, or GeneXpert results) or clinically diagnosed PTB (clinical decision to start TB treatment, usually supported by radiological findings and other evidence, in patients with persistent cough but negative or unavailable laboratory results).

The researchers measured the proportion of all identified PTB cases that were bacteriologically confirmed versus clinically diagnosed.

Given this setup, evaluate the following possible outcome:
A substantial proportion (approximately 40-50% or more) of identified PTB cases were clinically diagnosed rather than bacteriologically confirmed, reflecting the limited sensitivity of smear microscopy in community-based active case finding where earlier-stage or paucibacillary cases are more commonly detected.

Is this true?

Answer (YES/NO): NO